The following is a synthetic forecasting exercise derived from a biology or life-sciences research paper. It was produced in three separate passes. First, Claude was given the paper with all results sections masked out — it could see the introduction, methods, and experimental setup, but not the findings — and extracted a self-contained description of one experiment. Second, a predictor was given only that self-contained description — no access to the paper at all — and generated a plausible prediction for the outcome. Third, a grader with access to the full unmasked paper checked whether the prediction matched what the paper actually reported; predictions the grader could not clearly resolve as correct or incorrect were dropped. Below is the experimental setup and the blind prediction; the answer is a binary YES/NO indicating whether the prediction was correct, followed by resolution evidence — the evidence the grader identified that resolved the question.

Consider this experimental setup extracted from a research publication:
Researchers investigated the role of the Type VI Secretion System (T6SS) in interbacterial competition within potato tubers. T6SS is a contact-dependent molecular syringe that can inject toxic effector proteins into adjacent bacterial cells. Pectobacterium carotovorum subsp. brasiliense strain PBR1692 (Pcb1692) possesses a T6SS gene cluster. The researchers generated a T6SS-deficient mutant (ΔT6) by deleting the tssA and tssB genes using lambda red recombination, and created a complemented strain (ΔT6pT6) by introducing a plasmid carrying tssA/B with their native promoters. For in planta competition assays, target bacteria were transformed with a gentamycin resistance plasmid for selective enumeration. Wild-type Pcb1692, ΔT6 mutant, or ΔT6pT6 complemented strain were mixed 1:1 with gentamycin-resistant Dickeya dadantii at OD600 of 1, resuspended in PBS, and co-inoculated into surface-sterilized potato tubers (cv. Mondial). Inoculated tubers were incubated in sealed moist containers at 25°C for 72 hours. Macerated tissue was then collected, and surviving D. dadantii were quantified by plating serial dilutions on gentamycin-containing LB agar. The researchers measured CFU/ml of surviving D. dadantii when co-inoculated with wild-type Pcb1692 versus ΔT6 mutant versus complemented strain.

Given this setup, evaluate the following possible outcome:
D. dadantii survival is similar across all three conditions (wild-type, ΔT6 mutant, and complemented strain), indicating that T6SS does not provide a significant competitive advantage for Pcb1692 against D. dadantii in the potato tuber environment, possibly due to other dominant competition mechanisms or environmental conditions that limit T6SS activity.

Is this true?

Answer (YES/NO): NO